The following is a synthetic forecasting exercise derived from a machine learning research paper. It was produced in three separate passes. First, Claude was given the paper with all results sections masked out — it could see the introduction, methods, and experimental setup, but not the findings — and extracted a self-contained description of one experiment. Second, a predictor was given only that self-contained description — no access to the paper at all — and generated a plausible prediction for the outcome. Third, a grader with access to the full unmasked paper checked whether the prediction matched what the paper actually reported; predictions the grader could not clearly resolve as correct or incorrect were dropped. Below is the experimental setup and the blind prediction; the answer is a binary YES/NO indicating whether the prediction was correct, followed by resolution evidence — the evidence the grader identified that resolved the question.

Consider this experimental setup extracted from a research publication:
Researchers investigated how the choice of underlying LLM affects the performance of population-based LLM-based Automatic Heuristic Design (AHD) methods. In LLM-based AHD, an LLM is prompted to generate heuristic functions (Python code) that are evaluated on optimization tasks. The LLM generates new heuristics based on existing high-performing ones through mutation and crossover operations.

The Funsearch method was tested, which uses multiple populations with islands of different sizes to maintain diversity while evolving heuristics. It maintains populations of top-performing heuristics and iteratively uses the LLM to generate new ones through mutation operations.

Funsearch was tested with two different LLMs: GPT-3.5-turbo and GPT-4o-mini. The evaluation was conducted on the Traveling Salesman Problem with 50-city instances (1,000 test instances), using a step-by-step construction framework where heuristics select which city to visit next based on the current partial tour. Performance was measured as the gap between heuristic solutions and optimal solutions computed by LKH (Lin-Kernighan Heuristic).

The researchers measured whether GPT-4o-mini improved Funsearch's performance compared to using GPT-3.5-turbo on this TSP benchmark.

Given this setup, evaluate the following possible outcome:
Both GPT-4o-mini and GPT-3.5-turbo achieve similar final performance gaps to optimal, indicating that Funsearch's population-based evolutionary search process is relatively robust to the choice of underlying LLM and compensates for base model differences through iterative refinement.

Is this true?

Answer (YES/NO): NO